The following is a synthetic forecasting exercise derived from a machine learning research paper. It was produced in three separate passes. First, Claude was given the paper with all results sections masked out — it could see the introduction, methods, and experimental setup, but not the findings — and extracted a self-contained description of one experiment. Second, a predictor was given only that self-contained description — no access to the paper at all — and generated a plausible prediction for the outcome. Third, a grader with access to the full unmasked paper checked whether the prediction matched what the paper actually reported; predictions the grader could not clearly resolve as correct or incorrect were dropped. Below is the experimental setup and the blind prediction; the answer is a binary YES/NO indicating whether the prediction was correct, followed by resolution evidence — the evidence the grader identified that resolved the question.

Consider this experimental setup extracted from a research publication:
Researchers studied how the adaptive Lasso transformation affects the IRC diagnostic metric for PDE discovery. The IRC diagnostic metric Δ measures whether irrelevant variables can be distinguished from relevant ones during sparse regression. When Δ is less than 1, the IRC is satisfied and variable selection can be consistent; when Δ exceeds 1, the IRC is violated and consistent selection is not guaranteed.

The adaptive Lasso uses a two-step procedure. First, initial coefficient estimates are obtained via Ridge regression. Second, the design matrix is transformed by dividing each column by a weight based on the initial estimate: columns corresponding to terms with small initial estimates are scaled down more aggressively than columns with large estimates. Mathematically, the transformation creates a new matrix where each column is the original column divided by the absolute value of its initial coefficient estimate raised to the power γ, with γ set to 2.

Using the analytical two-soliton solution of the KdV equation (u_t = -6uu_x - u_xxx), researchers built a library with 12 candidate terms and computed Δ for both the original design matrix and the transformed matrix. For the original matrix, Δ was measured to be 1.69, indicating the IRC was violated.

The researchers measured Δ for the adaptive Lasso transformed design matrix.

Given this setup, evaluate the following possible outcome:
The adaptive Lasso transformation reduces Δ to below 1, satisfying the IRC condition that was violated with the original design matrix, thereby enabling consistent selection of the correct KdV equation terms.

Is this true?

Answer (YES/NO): YES